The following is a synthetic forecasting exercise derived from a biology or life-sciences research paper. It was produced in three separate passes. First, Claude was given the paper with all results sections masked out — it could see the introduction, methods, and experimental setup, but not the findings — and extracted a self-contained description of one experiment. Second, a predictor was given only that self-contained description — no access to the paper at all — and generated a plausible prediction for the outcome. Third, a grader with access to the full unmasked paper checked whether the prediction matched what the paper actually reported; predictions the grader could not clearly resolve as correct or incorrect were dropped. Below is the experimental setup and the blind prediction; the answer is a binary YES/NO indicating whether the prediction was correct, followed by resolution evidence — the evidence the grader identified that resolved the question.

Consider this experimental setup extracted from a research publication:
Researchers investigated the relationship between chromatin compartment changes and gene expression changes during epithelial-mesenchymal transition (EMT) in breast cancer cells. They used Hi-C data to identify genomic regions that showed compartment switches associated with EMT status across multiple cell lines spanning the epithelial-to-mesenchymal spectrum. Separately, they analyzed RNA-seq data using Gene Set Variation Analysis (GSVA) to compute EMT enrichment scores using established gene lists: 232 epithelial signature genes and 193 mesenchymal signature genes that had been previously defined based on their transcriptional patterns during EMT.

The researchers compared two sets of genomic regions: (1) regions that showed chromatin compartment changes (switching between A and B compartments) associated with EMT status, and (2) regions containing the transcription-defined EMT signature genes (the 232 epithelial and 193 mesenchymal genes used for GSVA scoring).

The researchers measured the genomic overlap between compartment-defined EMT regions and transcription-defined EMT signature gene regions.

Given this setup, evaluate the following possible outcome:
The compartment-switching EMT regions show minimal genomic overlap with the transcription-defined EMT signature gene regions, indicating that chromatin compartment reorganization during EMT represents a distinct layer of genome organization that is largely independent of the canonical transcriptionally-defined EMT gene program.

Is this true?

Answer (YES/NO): YES